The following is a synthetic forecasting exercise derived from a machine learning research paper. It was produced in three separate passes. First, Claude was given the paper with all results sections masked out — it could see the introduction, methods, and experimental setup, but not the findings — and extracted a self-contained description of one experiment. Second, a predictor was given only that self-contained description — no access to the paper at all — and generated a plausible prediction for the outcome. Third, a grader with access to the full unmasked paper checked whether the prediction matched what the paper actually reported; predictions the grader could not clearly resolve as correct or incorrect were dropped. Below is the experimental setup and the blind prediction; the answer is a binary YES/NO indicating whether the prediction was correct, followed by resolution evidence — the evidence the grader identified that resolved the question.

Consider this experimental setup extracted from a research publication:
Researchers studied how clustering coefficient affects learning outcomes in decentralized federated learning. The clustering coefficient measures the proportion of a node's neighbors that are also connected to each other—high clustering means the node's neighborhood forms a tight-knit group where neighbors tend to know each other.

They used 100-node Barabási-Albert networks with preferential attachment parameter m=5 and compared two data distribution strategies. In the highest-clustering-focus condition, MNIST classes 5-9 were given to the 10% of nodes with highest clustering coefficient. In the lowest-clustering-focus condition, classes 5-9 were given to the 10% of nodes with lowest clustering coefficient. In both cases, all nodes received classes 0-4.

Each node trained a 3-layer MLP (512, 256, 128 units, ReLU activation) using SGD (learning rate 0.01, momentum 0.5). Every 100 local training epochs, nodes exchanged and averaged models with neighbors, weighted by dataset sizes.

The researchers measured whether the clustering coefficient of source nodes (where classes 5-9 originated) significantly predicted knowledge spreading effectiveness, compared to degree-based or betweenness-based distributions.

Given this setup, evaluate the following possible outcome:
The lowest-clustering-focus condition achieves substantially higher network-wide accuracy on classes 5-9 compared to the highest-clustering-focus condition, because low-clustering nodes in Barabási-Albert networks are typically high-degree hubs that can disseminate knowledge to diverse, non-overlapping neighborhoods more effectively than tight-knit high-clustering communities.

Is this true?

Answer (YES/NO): NO